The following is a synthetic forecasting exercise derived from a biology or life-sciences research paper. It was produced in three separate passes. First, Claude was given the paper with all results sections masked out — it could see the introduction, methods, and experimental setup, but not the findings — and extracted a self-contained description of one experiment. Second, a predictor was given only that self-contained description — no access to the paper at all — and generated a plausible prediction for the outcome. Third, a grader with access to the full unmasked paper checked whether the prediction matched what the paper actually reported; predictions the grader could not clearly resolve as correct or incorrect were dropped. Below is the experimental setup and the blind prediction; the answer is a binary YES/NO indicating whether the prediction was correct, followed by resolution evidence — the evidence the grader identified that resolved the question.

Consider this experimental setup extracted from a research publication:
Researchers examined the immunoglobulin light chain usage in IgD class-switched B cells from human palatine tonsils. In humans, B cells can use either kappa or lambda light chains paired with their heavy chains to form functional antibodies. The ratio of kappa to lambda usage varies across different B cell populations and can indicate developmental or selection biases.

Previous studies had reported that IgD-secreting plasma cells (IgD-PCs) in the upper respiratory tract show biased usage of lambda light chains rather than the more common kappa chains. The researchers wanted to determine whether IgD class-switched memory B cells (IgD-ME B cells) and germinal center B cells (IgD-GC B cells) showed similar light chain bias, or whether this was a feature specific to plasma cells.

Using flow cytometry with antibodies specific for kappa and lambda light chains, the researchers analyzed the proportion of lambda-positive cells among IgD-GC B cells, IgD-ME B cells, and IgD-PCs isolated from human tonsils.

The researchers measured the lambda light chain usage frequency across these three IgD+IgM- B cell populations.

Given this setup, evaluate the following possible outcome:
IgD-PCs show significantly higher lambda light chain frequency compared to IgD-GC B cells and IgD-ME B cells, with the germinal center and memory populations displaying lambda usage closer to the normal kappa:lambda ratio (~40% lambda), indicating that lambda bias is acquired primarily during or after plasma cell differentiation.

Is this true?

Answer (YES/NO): NO